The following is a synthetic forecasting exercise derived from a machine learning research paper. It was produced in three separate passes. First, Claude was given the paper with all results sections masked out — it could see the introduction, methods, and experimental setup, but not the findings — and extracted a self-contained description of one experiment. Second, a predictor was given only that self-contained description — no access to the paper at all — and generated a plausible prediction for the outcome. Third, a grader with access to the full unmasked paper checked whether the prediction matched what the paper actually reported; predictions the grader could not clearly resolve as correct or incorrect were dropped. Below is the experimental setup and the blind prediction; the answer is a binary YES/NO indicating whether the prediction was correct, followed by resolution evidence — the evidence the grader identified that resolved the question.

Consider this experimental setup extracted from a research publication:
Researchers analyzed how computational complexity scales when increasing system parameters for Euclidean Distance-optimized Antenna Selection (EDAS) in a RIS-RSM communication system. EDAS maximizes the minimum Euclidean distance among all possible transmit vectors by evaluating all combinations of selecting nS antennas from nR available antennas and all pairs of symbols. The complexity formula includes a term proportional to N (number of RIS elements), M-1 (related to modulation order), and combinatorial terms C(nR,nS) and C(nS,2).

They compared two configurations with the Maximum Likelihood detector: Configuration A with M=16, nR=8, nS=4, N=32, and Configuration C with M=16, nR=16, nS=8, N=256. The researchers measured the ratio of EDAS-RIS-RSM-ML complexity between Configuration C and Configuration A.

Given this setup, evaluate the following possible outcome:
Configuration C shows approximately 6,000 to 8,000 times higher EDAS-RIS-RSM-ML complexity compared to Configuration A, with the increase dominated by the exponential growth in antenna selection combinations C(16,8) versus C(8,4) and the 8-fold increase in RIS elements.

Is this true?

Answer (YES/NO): YES